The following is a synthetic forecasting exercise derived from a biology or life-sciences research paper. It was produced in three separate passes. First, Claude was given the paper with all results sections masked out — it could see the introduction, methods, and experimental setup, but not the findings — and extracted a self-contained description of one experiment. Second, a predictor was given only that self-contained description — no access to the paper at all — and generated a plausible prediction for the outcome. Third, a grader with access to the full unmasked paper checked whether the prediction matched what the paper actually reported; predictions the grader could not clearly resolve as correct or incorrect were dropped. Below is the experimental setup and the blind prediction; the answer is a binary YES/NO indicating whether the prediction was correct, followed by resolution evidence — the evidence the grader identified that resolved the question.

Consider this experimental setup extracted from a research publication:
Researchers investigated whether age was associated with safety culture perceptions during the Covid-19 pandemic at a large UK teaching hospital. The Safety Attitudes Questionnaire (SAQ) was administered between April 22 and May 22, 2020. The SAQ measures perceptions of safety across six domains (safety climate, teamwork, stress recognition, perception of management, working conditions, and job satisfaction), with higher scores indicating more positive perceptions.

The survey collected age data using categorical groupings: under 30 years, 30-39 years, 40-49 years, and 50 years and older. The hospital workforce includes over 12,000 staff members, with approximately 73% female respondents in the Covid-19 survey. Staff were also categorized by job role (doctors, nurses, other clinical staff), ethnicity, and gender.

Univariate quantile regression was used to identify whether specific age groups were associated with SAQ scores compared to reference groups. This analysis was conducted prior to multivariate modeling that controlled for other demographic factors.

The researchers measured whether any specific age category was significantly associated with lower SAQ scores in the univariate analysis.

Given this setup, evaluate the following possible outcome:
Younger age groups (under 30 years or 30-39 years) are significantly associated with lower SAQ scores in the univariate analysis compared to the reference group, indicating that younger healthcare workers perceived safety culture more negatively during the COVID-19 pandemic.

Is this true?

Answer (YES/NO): NO